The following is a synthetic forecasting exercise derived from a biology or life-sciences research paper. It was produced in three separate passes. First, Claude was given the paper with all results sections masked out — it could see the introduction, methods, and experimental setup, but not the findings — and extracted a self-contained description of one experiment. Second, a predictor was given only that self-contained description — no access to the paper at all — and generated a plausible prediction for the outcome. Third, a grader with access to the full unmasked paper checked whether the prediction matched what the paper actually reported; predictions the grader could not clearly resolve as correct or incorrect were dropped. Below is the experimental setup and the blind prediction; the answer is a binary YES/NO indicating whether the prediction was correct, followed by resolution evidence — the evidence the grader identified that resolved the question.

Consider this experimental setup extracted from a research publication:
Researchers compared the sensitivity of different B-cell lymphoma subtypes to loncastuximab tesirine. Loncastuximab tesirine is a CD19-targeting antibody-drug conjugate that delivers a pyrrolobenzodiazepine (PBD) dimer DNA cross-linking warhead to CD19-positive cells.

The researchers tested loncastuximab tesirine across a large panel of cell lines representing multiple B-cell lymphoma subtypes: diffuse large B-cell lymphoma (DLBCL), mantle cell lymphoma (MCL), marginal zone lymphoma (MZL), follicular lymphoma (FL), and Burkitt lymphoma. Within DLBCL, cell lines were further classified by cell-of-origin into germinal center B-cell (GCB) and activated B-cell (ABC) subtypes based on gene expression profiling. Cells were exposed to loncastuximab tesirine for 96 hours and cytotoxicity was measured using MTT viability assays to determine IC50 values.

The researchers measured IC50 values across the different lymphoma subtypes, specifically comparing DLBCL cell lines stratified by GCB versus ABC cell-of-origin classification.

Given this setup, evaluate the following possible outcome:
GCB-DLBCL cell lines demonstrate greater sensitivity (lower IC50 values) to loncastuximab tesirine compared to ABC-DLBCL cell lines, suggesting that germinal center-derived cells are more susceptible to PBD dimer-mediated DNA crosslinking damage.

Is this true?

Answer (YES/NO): NO